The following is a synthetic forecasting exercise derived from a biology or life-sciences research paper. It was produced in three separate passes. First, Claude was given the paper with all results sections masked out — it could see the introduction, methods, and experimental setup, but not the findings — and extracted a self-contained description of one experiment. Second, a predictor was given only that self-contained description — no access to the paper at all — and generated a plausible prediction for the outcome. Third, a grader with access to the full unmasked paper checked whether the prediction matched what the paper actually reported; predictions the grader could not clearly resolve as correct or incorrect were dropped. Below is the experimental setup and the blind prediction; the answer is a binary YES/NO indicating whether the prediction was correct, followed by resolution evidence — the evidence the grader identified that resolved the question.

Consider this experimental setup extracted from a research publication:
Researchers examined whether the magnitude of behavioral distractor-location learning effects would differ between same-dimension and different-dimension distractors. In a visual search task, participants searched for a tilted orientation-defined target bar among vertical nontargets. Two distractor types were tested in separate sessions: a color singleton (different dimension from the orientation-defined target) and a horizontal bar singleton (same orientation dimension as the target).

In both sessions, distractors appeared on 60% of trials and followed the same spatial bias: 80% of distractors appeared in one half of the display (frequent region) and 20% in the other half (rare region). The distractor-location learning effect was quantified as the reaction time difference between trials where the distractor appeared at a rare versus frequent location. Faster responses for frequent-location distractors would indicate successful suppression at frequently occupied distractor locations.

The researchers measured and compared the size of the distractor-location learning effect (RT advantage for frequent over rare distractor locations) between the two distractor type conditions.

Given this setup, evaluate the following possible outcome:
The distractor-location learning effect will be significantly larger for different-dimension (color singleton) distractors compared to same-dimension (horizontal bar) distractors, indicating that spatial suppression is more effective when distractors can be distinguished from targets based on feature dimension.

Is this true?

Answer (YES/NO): NO